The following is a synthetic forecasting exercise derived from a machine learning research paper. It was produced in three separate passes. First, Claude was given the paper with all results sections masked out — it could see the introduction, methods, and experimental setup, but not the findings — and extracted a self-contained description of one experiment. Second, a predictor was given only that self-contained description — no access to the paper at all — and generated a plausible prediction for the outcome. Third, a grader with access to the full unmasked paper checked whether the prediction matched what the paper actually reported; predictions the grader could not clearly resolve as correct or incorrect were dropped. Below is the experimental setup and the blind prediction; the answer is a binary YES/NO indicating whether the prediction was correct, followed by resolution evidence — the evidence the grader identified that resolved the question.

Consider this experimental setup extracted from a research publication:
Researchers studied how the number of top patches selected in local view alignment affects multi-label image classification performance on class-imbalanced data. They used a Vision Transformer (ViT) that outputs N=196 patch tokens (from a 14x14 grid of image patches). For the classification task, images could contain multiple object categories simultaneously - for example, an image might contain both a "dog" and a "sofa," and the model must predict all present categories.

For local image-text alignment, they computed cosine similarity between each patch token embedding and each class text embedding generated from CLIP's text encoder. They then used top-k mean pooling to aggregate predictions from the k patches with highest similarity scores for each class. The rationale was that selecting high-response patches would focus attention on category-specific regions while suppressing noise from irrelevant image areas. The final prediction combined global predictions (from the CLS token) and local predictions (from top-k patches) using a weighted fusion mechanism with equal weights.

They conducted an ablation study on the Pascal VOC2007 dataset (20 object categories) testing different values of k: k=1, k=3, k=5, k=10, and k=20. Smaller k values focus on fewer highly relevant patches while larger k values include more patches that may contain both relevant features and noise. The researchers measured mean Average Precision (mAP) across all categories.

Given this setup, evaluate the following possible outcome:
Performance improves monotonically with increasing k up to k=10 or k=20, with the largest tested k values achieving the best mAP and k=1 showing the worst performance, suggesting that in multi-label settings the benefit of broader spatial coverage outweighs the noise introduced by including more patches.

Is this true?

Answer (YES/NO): NO